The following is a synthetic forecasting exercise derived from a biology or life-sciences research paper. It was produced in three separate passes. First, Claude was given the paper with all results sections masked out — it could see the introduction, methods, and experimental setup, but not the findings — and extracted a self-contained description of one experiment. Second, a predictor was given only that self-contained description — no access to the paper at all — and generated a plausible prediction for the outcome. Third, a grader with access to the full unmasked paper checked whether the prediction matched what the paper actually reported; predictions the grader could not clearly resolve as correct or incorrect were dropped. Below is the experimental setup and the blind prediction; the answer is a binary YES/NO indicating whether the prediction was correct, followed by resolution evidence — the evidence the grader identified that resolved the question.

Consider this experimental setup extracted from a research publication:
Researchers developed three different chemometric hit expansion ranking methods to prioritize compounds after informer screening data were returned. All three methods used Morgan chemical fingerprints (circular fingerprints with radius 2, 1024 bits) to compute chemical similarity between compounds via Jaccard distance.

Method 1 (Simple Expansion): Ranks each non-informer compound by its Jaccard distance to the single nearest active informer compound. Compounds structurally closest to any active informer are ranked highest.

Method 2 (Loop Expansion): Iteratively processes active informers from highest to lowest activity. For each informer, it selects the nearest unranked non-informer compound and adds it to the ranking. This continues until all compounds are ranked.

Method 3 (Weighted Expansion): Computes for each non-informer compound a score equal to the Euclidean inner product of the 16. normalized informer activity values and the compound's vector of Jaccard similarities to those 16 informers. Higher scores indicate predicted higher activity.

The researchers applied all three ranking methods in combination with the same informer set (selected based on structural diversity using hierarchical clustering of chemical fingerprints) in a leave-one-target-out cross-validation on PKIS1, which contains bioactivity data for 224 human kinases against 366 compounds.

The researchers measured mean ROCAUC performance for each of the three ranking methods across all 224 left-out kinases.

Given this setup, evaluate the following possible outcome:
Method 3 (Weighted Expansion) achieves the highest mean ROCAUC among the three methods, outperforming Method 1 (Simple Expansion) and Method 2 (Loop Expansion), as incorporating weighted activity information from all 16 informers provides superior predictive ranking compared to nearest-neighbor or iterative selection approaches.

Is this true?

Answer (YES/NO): YES